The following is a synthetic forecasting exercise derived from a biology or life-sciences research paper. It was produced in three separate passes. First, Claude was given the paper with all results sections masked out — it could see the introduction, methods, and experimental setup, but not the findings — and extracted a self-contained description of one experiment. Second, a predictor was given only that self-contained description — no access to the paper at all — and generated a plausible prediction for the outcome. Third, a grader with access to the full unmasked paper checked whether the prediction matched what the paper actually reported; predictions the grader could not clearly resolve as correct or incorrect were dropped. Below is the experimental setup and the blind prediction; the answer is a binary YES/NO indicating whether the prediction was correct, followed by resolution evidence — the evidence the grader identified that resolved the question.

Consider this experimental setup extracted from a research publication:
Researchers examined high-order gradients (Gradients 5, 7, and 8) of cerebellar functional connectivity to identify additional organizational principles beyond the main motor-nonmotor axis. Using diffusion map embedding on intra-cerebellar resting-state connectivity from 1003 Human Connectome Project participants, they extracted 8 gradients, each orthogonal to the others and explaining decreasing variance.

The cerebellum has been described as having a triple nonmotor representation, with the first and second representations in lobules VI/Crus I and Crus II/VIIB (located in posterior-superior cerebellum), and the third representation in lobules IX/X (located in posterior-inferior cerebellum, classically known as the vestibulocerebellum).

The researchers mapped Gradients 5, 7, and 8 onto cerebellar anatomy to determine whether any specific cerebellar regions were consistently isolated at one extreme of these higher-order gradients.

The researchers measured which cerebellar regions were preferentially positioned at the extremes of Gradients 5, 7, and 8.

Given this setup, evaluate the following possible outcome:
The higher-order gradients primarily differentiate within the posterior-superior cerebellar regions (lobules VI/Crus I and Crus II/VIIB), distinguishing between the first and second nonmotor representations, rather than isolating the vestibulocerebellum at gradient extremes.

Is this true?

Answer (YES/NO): NO